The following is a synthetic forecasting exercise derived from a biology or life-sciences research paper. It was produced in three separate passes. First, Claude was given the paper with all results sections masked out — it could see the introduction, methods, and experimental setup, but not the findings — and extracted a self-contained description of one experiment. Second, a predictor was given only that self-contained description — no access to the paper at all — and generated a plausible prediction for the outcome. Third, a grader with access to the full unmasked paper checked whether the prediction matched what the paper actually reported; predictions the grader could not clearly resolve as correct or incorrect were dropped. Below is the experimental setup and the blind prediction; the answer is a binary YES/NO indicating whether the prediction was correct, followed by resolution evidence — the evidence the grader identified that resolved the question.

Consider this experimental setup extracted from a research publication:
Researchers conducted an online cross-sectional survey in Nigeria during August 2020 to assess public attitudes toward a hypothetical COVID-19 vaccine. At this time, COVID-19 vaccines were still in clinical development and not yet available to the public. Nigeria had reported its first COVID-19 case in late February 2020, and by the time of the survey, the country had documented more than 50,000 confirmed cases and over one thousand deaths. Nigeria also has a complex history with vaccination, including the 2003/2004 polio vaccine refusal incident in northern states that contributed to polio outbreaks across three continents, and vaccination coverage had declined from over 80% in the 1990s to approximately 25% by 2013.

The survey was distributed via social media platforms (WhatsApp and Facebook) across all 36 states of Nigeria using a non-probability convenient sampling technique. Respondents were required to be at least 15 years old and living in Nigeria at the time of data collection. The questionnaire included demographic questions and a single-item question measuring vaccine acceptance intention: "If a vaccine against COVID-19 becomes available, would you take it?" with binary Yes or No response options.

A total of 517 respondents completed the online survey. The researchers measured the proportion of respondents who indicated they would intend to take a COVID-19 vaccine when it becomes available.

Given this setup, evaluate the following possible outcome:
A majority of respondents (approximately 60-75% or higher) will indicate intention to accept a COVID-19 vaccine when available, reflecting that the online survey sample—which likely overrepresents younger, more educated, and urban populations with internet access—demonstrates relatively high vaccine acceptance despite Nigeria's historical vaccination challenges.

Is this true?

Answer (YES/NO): YES